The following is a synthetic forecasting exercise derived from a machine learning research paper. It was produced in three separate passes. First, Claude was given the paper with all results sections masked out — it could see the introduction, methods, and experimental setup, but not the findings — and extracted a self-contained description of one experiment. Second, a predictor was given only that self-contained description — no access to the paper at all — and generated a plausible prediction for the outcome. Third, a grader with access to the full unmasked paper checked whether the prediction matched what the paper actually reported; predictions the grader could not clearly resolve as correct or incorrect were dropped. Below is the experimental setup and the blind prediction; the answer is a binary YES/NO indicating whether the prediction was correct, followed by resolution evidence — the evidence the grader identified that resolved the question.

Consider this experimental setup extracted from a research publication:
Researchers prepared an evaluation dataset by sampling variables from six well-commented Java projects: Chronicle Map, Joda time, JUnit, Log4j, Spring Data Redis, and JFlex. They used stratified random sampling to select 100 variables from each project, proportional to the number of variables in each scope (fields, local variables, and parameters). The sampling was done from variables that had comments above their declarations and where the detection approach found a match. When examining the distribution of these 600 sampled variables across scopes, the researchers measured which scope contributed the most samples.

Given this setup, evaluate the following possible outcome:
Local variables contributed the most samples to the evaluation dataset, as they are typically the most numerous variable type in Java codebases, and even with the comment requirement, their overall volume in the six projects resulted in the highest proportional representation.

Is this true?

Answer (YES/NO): NO